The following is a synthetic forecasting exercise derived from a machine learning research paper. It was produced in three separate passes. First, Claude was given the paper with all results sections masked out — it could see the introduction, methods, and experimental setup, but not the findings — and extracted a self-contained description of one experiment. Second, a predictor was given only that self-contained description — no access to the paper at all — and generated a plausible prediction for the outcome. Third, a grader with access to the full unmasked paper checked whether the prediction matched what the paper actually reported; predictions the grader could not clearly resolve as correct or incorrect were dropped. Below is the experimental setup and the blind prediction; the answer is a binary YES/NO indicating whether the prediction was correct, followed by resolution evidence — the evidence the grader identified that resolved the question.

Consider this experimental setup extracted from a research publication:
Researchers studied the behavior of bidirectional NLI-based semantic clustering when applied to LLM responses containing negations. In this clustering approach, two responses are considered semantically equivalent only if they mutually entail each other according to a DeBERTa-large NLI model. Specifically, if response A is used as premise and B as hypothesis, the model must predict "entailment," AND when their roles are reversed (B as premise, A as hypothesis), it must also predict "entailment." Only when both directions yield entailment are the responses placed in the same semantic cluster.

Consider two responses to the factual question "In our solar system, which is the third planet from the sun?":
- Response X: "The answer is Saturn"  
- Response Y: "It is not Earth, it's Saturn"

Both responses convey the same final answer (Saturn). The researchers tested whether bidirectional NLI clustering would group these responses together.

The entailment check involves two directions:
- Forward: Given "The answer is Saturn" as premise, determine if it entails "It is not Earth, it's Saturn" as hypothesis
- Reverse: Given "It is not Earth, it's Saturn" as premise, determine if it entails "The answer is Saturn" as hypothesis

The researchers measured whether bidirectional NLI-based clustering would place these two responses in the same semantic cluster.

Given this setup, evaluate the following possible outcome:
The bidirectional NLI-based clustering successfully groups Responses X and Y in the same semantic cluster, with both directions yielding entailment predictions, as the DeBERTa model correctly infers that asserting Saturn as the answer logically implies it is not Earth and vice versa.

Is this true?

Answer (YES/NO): NO